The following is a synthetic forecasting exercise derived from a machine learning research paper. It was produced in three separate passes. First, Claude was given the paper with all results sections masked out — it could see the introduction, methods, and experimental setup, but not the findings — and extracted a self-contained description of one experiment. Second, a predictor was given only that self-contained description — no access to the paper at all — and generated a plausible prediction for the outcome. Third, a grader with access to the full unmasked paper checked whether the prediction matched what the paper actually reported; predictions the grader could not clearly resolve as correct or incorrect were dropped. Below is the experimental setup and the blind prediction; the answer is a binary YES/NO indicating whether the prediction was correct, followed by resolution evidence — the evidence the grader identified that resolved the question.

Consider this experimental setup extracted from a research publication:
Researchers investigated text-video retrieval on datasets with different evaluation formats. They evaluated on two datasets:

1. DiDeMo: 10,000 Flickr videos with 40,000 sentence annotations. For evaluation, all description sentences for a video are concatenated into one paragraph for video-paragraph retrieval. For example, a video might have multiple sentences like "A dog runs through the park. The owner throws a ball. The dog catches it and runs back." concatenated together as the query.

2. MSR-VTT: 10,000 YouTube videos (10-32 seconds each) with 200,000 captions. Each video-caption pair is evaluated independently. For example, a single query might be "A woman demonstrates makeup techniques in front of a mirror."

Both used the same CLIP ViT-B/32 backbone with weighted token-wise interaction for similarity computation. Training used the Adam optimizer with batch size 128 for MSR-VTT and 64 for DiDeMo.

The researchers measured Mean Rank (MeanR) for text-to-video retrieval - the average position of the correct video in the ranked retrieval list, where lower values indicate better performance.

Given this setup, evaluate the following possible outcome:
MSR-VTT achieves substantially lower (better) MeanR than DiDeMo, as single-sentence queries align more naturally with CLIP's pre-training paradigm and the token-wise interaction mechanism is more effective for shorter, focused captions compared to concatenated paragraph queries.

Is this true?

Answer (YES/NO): NO